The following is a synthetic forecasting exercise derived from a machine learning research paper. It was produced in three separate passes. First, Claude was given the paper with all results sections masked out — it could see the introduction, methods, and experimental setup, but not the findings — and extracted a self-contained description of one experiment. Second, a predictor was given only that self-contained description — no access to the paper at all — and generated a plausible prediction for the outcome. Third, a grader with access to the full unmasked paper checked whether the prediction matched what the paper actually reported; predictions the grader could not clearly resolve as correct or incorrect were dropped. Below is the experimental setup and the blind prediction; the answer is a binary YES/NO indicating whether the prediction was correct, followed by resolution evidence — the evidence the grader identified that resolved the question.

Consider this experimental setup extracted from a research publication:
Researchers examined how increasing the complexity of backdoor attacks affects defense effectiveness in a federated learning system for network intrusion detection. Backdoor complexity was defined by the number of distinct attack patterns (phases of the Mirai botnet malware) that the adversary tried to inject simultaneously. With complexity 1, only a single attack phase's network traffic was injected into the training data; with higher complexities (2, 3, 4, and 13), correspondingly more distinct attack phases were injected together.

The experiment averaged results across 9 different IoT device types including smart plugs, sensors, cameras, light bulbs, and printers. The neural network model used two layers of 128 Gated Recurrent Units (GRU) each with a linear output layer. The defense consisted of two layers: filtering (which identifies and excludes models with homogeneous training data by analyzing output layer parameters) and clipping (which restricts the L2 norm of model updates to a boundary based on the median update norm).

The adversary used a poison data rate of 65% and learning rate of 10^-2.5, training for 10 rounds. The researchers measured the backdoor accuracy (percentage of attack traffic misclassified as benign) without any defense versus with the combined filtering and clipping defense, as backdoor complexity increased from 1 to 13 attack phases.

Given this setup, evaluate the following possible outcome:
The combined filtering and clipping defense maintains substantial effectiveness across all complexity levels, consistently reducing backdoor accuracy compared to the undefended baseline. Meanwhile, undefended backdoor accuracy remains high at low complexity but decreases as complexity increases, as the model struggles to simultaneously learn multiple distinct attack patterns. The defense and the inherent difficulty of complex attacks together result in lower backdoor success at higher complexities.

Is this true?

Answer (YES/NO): YES